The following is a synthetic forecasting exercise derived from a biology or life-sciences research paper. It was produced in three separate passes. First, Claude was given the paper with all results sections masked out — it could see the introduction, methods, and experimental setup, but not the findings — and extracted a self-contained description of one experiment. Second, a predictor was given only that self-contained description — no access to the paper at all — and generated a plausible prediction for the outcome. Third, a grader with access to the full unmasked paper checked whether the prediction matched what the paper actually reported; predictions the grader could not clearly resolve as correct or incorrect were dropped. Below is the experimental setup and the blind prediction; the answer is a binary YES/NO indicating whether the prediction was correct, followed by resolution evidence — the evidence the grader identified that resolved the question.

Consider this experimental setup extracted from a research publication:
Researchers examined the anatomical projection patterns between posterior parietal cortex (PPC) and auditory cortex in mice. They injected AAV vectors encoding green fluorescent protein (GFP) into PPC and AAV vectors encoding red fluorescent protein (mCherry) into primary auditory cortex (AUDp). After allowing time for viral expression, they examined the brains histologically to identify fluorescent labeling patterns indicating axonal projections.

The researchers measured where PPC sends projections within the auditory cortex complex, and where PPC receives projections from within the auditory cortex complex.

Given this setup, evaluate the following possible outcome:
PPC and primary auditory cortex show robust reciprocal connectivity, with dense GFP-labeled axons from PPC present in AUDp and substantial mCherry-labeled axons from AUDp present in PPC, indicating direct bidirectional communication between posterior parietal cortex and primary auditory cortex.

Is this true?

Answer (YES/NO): NO